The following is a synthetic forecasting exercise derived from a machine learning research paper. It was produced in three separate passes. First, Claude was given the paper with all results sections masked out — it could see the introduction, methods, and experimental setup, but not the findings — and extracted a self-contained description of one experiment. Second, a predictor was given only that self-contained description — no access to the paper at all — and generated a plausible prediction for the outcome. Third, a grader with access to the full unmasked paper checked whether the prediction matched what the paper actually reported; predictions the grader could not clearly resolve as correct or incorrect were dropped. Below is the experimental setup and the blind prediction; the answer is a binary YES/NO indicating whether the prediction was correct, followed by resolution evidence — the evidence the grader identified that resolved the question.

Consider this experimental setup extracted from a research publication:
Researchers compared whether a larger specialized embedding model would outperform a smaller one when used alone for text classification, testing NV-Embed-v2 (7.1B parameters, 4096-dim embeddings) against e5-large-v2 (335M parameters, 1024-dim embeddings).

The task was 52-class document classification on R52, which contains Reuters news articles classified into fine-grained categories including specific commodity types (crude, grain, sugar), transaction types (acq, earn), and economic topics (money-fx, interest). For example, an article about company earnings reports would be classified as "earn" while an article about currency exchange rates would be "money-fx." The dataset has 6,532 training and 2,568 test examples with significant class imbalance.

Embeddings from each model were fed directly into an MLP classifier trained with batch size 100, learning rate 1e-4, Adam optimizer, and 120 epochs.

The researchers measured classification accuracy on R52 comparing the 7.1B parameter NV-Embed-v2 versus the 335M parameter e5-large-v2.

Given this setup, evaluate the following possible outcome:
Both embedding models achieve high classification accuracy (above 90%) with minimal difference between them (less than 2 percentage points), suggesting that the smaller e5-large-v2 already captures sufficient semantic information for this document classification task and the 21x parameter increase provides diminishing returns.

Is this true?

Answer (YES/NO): YES